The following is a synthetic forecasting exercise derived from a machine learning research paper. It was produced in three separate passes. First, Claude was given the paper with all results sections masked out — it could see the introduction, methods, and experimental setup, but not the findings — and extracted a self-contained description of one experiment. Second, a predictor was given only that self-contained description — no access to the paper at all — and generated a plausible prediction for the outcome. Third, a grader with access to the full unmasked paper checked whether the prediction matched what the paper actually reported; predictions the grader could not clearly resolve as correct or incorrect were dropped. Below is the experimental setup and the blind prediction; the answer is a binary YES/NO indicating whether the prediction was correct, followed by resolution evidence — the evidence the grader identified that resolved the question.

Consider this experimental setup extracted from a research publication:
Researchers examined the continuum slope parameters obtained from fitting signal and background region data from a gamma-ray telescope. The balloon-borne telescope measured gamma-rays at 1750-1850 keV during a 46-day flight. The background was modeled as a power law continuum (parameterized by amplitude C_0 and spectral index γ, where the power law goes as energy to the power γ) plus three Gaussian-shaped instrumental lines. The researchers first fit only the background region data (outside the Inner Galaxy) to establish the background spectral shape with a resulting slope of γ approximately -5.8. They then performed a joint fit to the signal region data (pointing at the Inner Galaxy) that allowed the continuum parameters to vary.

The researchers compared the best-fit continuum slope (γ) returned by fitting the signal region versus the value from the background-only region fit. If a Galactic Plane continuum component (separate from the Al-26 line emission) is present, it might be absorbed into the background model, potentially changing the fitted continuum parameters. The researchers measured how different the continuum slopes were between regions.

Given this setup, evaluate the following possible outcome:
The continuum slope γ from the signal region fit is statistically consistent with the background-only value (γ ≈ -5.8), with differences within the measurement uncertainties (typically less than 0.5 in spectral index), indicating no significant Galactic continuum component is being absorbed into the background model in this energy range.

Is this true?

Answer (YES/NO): NO